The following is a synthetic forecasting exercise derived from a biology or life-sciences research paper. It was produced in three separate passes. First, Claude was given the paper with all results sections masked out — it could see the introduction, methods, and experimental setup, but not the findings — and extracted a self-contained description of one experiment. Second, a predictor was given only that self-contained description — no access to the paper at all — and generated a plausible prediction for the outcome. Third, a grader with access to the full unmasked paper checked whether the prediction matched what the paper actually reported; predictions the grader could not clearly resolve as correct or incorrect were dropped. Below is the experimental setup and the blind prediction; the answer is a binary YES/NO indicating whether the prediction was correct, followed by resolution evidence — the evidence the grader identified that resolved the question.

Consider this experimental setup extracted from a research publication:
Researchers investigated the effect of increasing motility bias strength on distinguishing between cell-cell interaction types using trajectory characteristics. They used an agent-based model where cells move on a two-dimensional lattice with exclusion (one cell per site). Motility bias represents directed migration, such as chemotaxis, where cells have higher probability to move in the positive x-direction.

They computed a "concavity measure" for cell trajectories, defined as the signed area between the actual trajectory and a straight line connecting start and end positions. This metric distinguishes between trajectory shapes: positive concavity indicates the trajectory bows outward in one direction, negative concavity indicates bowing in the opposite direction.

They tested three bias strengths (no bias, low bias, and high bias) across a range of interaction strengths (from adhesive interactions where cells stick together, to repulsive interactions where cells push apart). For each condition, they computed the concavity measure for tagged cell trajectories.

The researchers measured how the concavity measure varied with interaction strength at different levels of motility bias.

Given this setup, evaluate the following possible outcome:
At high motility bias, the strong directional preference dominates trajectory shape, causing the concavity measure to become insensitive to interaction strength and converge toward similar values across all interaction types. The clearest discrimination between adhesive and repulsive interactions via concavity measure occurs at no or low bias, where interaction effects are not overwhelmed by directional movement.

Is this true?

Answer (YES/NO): YES